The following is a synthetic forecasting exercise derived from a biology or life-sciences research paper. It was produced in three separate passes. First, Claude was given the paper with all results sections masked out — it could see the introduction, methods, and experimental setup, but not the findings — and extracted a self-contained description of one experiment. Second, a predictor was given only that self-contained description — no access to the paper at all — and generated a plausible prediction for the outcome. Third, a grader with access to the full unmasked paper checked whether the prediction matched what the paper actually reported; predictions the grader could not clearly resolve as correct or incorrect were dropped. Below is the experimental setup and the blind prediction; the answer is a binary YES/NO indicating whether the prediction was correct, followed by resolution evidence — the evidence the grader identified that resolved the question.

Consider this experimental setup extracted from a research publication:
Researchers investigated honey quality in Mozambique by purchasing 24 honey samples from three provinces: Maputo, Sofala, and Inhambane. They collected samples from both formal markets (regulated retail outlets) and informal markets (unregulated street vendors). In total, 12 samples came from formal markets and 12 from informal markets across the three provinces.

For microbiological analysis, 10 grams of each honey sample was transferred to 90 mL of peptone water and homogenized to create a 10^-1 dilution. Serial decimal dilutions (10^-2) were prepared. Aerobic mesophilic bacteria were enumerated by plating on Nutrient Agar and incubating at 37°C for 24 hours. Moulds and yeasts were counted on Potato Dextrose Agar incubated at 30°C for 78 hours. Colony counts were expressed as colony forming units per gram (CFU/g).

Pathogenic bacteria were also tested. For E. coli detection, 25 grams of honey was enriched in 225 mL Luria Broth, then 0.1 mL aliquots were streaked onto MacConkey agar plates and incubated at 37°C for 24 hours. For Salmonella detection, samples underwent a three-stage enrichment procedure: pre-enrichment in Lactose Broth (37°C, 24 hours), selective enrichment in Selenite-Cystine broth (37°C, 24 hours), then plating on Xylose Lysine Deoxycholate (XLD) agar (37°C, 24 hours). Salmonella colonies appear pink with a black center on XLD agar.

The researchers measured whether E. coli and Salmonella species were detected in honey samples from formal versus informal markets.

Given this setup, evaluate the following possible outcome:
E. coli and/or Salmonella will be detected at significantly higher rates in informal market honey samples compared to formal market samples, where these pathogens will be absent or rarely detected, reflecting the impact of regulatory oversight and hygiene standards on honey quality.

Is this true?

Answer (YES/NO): NO